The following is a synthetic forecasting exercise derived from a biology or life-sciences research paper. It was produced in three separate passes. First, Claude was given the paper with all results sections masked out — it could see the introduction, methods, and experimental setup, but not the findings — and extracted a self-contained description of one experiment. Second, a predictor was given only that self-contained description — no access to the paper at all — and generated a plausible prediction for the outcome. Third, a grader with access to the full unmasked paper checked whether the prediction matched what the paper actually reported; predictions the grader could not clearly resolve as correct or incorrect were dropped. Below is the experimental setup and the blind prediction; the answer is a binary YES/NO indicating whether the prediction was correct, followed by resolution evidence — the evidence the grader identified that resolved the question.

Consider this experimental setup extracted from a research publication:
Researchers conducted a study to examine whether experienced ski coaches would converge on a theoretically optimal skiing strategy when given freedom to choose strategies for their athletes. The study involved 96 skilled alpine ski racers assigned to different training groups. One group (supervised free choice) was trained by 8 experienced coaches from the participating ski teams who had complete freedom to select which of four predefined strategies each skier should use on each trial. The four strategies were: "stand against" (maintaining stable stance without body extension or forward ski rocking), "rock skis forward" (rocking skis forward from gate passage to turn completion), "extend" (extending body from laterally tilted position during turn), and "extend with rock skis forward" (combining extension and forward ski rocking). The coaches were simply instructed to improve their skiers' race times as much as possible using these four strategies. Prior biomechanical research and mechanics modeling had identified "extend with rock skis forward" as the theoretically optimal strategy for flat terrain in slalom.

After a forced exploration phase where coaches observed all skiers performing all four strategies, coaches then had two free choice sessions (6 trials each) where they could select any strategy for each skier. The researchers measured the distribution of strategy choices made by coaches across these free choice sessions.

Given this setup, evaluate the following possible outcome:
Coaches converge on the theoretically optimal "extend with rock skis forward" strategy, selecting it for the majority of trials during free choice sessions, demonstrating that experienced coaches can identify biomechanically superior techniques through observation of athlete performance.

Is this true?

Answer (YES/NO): NO